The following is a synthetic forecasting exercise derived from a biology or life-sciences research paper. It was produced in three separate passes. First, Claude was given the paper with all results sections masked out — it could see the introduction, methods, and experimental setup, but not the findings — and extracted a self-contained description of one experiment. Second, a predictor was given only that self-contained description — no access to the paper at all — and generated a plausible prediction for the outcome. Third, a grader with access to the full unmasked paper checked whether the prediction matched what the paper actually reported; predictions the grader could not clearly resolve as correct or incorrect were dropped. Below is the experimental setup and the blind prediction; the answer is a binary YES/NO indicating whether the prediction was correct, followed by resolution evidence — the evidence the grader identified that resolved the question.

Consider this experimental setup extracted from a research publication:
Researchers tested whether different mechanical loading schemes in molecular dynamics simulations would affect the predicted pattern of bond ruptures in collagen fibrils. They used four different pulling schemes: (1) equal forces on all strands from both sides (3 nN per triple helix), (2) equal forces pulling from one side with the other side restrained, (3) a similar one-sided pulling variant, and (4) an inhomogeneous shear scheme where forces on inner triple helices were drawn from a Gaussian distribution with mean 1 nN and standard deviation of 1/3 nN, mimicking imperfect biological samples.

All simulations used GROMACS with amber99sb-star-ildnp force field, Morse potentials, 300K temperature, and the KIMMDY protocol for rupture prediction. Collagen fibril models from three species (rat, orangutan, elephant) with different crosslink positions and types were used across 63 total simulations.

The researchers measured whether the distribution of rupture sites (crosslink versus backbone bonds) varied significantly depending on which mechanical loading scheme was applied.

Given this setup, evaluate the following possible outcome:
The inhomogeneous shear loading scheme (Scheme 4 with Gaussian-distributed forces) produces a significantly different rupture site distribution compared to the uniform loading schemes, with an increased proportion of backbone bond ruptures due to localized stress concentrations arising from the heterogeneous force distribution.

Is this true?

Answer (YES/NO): NO